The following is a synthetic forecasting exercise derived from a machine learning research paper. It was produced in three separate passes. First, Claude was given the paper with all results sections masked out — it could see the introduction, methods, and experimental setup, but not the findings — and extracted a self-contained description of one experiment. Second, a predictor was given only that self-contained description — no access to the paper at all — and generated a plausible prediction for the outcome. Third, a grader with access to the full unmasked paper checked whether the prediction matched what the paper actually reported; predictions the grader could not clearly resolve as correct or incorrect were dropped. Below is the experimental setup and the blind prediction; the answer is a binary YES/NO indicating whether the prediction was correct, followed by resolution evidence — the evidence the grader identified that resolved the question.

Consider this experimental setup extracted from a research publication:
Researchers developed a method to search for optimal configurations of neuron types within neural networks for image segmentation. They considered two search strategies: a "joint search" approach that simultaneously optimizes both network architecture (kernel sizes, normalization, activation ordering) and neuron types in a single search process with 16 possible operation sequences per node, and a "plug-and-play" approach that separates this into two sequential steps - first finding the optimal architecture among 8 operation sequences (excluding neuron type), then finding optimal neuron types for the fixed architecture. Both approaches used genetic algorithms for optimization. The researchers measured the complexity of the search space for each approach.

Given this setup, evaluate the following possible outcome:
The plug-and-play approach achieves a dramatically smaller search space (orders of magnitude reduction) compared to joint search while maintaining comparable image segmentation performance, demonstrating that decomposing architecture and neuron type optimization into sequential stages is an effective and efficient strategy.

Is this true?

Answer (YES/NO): NO